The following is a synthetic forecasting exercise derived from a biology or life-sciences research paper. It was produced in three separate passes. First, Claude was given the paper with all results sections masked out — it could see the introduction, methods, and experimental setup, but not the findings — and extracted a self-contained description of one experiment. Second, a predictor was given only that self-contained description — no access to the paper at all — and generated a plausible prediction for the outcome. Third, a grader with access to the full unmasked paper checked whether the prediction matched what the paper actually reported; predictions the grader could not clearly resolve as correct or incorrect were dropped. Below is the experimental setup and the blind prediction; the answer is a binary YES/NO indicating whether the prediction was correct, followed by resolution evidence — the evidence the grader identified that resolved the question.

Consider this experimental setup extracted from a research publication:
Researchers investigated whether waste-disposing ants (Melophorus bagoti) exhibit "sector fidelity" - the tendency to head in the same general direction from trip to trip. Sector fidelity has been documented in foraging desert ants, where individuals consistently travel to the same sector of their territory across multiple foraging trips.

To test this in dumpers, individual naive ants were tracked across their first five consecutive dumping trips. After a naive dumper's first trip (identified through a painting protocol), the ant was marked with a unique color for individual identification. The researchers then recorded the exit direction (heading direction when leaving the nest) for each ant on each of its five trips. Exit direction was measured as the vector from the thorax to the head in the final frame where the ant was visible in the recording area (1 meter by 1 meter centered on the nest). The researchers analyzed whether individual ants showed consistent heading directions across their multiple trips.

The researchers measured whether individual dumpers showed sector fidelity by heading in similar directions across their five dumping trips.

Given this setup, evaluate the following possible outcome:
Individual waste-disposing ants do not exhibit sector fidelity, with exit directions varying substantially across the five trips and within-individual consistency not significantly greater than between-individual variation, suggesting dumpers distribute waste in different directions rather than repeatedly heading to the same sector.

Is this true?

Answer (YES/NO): NO